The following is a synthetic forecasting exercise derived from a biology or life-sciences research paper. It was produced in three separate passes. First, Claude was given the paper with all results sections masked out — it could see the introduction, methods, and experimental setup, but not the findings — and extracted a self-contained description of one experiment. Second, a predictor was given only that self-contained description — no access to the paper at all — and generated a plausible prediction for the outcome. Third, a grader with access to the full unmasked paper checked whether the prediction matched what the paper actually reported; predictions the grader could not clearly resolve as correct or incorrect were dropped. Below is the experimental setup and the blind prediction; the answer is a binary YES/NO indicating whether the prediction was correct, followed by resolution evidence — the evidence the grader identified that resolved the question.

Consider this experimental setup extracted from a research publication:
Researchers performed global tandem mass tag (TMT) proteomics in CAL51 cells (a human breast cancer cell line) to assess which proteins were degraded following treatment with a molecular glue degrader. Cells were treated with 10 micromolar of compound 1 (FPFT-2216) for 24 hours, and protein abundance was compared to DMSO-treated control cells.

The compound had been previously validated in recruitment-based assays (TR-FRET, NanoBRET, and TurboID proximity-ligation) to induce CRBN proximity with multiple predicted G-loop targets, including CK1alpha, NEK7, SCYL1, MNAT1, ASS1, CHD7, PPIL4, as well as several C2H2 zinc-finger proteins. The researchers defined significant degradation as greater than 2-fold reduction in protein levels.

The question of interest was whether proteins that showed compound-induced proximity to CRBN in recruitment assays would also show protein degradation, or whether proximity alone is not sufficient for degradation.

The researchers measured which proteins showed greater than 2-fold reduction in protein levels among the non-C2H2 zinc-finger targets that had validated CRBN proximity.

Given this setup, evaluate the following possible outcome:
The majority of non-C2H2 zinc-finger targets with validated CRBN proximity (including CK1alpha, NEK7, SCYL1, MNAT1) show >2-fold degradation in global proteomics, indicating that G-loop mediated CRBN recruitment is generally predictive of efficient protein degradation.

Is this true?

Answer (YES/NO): NO